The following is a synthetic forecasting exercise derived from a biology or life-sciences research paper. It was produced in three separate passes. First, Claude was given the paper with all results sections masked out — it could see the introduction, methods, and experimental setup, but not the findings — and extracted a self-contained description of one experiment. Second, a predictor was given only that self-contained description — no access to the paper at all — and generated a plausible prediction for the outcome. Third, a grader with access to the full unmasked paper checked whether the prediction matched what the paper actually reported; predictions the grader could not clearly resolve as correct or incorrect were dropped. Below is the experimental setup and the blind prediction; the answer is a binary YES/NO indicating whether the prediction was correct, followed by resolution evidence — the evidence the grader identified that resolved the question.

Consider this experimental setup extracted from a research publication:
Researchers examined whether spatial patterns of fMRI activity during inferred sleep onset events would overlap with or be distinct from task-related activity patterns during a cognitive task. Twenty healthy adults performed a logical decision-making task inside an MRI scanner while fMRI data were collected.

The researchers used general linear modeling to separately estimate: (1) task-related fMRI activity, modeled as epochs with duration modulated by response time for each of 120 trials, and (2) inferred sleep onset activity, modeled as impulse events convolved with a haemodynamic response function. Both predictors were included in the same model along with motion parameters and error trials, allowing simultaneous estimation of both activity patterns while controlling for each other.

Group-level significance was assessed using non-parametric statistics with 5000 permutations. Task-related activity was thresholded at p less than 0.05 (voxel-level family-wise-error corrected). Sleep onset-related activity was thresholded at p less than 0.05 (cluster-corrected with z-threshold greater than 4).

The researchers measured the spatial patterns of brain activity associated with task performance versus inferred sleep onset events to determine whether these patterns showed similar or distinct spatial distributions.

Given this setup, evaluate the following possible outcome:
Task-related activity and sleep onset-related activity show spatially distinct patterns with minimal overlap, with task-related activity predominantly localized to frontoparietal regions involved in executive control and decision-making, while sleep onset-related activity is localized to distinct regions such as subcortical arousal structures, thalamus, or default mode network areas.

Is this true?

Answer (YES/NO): NO